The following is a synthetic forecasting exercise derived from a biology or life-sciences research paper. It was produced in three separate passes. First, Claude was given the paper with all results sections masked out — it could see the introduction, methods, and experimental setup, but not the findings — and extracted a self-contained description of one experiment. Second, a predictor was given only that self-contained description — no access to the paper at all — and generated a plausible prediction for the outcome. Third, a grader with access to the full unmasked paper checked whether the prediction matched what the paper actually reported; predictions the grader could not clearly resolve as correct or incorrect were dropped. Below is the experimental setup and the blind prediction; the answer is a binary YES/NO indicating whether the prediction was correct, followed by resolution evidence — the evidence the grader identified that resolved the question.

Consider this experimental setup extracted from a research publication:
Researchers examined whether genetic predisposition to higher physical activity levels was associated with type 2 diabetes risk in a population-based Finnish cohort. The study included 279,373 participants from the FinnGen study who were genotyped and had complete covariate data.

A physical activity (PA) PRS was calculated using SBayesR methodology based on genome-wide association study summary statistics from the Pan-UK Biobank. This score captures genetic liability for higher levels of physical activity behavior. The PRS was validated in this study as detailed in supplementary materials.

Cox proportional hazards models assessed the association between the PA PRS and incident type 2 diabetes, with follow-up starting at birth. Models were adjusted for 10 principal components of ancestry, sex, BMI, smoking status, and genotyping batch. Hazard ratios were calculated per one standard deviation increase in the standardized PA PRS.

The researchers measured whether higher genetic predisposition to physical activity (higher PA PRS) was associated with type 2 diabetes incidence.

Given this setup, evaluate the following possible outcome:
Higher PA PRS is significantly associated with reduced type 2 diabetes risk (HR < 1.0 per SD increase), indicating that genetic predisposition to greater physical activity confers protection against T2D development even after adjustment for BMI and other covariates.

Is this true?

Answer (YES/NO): YES